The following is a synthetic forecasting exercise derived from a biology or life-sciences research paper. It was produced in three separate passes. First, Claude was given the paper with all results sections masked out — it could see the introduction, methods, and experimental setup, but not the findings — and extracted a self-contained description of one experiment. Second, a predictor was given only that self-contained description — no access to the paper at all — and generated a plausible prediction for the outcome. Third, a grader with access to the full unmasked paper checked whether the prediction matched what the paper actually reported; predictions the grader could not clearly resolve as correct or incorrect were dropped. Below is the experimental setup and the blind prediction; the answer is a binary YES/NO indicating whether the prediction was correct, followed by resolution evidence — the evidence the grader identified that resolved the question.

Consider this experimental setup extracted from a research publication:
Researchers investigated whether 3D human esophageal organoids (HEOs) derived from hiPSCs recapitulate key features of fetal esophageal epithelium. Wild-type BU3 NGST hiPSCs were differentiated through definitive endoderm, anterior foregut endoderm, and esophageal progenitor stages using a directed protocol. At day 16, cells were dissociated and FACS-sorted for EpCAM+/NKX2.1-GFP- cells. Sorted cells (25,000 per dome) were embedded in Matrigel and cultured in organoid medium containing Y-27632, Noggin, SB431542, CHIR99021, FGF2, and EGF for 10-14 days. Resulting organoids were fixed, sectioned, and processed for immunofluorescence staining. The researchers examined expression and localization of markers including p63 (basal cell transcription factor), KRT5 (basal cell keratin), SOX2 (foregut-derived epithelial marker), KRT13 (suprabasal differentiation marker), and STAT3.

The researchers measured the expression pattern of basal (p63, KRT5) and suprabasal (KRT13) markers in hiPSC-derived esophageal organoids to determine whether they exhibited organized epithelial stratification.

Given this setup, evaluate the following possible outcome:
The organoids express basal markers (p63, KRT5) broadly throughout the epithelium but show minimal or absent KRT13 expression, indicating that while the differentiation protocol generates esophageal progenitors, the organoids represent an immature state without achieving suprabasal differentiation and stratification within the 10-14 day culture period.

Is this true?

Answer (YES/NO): NO